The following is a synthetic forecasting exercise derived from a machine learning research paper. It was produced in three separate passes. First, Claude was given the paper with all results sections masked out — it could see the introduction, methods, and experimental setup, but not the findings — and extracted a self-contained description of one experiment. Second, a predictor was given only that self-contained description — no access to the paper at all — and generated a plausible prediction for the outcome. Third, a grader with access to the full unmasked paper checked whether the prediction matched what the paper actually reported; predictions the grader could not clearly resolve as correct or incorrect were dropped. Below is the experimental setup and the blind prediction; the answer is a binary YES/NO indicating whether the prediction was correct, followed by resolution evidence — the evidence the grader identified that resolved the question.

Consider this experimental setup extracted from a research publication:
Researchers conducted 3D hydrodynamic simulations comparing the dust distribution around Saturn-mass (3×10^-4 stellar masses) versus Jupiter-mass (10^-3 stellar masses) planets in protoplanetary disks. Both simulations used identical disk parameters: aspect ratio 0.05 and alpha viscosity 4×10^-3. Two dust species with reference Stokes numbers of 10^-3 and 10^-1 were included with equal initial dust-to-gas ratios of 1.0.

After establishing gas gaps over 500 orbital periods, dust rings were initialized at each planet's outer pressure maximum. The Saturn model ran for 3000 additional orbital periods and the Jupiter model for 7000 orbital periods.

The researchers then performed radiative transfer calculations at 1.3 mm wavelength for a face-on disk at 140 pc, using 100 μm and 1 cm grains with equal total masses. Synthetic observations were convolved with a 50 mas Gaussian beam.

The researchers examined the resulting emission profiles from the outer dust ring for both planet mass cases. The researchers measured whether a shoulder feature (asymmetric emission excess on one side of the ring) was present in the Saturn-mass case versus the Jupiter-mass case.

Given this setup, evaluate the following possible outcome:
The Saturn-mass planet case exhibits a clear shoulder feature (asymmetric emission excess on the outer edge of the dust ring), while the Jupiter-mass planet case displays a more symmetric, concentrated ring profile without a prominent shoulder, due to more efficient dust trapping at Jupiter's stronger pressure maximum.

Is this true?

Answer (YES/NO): NO